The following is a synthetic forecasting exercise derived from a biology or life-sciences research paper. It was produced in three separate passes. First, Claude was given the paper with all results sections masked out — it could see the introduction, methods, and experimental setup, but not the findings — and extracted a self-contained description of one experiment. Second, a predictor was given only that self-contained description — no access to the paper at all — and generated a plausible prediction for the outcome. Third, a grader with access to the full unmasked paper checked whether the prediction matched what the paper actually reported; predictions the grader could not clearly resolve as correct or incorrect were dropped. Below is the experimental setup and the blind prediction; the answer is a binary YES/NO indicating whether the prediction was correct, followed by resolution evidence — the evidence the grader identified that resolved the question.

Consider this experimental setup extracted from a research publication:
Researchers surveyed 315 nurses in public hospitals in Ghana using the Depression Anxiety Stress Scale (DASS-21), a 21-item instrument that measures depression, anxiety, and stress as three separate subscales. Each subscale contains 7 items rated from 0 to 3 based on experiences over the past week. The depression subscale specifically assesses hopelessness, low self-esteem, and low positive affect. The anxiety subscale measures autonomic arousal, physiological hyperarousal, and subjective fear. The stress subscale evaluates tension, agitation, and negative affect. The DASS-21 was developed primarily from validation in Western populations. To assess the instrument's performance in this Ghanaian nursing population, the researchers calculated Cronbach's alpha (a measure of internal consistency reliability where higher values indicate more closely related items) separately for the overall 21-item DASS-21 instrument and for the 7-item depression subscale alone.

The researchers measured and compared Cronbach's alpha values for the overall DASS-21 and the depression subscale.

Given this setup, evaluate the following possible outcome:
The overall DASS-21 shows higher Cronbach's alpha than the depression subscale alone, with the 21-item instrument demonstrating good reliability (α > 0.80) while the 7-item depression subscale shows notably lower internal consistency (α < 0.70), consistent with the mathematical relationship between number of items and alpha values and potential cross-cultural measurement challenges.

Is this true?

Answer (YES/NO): NO